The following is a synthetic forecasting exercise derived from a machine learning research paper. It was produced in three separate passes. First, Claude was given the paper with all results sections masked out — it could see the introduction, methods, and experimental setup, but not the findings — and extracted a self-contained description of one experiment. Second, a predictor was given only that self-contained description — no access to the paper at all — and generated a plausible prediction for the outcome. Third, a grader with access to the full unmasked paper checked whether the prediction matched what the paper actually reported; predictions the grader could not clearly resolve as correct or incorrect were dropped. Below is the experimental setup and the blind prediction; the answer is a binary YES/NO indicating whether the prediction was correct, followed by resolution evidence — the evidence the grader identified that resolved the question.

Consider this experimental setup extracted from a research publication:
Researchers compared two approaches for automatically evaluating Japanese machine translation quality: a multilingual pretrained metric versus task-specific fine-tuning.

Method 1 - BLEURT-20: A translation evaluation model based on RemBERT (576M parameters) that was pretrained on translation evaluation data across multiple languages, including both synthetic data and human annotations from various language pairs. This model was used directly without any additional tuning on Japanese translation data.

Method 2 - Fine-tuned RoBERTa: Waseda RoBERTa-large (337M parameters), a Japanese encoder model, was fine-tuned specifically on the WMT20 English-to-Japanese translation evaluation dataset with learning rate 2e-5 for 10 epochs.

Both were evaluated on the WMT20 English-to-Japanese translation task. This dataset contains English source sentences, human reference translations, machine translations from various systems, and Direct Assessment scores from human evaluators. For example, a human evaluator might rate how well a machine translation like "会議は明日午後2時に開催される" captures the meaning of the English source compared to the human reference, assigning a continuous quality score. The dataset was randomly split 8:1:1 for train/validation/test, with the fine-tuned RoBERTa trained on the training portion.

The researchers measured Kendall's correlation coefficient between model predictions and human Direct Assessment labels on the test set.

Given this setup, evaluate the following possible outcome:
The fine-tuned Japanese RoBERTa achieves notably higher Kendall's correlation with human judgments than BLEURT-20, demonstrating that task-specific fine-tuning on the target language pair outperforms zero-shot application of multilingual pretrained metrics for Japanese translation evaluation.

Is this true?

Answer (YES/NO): YES